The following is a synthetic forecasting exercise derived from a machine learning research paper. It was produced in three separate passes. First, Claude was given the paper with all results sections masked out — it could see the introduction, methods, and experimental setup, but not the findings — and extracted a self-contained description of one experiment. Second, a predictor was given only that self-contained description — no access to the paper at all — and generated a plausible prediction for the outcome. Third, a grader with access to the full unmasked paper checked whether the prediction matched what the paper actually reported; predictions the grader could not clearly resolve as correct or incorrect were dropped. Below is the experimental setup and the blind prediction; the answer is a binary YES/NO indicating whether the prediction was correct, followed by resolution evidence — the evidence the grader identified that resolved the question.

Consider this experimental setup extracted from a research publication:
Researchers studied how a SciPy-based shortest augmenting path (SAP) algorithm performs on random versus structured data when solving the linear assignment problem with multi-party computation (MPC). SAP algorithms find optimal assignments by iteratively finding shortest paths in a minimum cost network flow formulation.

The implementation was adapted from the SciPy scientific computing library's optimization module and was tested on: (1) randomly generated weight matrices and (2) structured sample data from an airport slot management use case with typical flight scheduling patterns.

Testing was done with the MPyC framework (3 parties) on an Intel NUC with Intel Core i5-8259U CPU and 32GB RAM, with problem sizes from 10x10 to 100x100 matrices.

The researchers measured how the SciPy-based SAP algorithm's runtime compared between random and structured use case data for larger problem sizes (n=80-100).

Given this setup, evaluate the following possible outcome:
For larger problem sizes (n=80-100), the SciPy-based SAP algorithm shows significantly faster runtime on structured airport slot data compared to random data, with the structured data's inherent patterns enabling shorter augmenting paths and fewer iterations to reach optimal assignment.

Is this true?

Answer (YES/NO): YES